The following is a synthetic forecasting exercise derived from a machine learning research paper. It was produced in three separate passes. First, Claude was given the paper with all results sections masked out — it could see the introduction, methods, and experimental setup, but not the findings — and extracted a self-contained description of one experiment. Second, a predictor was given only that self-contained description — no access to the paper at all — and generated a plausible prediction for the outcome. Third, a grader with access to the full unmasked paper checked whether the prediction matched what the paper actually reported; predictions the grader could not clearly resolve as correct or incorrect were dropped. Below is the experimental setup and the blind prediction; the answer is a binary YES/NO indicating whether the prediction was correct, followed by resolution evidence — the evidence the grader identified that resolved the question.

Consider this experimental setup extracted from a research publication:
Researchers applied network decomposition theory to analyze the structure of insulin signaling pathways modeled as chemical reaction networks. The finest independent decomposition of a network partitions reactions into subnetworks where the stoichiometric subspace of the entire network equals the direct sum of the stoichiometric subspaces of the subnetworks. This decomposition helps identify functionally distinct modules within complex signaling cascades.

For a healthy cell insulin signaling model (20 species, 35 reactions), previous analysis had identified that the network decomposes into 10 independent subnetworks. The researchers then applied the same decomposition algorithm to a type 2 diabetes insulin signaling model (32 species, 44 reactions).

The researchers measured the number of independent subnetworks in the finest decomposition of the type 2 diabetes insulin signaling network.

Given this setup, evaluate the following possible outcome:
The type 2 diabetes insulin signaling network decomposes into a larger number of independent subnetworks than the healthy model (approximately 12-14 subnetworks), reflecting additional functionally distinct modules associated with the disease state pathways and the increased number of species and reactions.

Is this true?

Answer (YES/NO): YES